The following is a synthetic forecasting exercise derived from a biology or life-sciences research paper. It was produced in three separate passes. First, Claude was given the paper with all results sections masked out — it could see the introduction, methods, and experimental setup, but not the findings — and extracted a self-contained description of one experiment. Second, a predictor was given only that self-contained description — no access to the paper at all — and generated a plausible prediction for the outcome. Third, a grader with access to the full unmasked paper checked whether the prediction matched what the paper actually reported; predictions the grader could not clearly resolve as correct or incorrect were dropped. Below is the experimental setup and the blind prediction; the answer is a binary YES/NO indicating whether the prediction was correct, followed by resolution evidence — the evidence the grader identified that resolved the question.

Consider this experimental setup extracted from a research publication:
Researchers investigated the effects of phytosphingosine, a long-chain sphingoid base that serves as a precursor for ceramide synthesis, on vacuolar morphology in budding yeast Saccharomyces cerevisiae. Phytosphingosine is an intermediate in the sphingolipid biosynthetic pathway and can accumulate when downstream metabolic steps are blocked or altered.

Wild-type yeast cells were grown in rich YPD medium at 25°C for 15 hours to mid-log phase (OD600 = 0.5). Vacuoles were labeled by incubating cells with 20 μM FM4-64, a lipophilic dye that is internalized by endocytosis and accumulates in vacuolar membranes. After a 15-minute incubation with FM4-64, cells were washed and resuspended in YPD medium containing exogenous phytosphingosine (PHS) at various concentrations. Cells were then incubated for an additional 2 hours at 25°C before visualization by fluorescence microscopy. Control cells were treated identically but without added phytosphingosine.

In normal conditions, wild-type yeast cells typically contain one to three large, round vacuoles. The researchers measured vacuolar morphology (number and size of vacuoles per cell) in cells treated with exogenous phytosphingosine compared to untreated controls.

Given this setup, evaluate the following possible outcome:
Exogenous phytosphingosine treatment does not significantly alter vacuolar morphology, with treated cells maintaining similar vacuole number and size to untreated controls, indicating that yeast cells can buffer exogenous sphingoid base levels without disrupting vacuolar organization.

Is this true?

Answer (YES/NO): NO